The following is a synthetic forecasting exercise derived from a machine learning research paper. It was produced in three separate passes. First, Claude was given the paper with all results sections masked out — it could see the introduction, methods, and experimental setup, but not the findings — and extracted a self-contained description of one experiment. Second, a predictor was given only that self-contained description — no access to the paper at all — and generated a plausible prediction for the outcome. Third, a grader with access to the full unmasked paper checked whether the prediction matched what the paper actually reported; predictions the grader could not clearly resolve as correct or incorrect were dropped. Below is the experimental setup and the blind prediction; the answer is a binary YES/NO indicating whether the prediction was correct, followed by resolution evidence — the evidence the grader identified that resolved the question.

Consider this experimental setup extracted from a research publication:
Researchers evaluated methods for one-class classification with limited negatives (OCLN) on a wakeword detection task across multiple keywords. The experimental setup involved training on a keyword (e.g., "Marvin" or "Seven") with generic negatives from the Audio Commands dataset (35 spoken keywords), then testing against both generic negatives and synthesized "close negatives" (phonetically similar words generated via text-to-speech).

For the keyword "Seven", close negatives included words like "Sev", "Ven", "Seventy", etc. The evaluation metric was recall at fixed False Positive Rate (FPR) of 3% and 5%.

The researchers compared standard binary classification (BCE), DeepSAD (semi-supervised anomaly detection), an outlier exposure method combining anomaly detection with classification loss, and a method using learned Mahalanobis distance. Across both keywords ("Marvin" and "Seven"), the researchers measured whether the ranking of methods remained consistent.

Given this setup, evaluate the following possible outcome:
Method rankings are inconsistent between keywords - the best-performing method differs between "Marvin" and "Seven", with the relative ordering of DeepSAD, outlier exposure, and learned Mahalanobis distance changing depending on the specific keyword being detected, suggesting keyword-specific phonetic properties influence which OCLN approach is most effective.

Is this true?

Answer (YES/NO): NO